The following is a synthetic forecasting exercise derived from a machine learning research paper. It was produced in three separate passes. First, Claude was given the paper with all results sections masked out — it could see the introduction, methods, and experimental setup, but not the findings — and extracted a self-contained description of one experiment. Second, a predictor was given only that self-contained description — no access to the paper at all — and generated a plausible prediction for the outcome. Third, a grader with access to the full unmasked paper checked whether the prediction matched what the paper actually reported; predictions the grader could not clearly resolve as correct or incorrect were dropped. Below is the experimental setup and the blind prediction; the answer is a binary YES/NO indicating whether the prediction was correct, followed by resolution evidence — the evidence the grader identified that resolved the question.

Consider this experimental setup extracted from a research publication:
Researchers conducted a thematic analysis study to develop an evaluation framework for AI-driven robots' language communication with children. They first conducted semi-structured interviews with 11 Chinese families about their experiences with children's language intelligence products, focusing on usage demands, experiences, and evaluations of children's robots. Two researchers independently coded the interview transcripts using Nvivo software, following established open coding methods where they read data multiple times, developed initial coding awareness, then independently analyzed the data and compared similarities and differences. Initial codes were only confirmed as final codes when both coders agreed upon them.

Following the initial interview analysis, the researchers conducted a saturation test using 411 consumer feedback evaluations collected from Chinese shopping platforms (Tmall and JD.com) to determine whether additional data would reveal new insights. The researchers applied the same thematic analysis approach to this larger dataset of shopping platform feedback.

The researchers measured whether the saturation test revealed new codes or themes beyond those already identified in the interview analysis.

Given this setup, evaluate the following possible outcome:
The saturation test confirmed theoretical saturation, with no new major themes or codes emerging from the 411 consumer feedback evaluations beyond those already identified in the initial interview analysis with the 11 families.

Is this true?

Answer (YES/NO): YES